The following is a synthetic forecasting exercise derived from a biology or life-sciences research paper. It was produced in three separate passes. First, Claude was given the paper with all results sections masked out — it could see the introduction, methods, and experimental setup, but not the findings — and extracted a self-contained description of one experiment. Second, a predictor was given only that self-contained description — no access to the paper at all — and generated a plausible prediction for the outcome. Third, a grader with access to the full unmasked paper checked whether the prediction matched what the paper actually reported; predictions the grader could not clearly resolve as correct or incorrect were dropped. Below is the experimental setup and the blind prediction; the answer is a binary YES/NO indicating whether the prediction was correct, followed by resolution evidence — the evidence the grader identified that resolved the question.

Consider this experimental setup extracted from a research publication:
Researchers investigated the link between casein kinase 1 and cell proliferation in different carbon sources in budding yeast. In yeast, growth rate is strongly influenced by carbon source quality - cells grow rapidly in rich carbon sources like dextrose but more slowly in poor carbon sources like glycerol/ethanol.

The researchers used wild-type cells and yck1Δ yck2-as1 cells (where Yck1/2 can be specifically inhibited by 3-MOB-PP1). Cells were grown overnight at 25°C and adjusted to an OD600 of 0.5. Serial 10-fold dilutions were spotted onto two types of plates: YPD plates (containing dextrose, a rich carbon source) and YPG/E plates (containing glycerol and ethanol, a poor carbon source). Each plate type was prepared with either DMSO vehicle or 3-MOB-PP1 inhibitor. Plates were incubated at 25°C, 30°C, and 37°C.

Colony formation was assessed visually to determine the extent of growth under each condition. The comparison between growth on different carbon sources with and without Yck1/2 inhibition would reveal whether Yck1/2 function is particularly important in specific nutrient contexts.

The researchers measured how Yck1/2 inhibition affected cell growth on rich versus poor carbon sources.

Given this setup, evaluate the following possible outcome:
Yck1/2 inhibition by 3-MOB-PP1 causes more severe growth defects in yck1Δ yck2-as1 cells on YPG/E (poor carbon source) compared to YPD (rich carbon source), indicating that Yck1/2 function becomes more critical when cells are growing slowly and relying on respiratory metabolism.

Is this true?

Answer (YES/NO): NO